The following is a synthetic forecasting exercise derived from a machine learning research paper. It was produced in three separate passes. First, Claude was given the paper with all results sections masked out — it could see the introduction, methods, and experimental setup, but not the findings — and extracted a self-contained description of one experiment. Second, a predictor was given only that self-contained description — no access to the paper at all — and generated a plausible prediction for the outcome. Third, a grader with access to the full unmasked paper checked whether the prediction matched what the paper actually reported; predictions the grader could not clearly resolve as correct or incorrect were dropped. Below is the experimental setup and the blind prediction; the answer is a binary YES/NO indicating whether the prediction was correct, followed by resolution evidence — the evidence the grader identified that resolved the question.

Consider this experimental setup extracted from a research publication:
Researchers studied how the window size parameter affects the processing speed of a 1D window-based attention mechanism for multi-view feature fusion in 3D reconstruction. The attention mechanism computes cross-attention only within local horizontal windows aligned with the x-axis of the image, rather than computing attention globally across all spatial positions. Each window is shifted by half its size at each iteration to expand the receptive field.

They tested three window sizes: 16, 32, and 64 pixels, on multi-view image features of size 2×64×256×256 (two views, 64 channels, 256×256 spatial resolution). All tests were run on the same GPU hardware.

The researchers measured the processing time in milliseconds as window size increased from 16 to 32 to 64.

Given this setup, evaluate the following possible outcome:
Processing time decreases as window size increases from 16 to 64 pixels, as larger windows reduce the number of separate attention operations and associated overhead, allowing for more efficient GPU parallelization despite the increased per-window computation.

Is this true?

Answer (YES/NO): YES